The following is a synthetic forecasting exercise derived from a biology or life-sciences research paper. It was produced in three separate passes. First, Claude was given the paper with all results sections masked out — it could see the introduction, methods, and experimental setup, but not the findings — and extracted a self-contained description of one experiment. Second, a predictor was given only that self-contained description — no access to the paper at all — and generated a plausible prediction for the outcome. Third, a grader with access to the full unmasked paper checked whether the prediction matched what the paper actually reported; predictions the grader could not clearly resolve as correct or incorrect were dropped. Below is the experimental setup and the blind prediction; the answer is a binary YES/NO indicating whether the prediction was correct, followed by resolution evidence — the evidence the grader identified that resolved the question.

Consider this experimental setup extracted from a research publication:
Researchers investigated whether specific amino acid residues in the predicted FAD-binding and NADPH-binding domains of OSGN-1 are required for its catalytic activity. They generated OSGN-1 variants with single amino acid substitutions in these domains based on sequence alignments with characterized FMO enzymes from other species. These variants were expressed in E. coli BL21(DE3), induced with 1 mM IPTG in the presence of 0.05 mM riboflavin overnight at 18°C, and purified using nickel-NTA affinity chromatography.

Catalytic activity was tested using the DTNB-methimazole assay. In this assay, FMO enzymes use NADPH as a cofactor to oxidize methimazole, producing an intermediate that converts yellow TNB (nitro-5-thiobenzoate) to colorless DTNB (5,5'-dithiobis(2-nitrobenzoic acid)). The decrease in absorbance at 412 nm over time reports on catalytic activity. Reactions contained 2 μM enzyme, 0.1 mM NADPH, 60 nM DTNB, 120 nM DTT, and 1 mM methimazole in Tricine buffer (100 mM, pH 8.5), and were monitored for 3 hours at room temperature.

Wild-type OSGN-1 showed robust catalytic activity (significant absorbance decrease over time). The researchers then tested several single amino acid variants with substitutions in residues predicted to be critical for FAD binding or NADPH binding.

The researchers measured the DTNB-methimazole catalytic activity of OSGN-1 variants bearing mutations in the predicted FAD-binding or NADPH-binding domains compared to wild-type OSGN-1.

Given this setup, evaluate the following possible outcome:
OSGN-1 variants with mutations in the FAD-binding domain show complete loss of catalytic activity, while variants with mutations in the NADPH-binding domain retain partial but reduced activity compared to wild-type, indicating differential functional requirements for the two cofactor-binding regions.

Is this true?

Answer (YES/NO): NO